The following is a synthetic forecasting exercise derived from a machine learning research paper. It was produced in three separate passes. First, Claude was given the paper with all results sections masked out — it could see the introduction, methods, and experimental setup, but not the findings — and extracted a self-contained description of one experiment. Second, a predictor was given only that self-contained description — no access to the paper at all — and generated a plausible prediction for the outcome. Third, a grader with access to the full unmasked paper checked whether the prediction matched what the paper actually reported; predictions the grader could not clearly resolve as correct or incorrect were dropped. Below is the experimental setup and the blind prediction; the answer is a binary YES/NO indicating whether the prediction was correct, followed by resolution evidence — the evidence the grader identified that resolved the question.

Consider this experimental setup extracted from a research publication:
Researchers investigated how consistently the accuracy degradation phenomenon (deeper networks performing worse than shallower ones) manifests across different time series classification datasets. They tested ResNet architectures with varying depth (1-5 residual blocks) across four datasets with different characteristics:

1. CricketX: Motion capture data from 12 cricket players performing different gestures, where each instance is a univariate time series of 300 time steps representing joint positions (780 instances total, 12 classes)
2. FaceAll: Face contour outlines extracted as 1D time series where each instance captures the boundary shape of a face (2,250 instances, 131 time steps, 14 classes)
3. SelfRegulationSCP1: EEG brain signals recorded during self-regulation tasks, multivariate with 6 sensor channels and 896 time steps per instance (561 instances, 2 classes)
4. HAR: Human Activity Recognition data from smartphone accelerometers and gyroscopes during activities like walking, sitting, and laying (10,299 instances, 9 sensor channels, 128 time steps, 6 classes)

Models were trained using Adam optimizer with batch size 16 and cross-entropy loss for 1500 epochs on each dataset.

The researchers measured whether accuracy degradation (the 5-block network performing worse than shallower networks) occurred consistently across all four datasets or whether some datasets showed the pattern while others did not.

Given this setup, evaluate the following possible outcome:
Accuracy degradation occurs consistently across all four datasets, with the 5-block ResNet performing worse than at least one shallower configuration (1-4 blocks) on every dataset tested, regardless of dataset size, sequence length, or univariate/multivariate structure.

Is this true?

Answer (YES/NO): YES